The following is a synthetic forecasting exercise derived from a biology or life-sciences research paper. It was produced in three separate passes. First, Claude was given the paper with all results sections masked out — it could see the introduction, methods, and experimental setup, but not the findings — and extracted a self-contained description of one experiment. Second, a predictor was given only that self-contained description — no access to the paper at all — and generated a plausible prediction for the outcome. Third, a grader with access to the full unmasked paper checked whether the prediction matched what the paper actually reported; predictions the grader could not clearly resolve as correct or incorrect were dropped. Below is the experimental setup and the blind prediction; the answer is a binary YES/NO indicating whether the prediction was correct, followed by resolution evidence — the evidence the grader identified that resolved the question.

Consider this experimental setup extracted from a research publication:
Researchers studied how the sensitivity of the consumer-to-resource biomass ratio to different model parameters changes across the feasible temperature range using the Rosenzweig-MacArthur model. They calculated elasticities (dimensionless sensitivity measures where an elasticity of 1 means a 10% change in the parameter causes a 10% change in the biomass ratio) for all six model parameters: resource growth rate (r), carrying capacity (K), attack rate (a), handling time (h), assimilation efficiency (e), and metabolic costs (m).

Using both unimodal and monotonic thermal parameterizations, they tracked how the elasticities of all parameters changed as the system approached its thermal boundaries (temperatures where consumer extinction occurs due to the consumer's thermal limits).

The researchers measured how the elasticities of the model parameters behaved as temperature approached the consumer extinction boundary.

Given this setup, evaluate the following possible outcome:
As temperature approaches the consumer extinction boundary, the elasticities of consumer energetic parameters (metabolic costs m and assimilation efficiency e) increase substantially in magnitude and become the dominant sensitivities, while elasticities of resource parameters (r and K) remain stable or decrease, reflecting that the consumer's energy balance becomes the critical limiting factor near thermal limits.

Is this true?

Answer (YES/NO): NO